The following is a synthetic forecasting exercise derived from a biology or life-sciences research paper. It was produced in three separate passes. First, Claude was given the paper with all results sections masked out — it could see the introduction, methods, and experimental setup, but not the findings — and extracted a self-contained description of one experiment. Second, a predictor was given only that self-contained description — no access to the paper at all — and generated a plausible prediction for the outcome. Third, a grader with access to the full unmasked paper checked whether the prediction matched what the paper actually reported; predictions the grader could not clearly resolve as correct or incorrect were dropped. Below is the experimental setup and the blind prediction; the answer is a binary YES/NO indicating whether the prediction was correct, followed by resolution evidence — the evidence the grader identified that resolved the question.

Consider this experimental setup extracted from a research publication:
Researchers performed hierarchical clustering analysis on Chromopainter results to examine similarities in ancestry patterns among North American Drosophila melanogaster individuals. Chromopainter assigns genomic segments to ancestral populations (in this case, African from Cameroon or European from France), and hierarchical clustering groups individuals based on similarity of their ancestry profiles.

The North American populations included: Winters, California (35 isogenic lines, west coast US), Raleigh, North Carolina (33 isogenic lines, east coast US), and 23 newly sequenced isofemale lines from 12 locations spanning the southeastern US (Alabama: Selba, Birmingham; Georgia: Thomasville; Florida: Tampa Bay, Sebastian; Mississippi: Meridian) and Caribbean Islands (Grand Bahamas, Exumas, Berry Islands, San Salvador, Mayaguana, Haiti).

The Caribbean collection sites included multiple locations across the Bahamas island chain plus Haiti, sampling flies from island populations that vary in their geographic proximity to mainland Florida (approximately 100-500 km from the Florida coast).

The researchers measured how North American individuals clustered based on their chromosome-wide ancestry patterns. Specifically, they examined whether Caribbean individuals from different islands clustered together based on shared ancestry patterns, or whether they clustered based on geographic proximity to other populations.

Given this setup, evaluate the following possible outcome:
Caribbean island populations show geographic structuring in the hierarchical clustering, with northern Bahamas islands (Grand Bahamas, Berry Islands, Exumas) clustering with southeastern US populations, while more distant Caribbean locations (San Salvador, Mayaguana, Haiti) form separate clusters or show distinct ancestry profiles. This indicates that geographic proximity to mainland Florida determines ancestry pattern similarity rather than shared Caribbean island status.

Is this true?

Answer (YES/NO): NO